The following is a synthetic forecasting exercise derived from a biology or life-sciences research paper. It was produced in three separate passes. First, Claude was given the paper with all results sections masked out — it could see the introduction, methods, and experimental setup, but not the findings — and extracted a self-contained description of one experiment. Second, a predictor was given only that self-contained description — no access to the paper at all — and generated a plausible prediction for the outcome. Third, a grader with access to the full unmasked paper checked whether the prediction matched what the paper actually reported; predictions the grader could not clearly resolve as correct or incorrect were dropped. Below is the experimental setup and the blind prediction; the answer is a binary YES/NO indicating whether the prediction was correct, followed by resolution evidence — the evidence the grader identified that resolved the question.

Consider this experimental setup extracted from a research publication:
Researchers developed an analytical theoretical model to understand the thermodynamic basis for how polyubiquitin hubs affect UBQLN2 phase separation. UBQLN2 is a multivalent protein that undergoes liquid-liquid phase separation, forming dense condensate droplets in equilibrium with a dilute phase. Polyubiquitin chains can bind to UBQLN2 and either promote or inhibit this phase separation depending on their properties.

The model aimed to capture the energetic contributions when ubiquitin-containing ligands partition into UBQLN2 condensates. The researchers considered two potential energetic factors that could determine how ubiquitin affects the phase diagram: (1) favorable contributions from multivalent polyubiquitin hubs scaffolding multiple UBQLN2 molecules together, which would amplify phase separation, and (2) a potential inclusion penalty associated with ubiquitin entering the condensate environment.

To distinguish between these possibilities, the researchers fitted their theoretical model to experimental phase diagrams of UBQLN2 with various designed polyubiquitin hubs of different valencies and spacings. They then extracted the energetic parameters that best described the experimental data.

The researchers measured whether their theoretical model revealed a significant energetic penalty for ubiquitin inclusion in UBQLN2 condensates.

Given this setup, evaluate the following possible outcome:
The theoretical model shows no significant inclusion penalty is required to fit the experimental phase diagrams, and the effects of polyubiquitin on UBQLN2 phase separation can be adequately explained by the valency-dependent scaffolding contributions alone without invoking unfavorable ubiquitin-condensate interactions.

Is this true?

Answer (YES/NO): NO